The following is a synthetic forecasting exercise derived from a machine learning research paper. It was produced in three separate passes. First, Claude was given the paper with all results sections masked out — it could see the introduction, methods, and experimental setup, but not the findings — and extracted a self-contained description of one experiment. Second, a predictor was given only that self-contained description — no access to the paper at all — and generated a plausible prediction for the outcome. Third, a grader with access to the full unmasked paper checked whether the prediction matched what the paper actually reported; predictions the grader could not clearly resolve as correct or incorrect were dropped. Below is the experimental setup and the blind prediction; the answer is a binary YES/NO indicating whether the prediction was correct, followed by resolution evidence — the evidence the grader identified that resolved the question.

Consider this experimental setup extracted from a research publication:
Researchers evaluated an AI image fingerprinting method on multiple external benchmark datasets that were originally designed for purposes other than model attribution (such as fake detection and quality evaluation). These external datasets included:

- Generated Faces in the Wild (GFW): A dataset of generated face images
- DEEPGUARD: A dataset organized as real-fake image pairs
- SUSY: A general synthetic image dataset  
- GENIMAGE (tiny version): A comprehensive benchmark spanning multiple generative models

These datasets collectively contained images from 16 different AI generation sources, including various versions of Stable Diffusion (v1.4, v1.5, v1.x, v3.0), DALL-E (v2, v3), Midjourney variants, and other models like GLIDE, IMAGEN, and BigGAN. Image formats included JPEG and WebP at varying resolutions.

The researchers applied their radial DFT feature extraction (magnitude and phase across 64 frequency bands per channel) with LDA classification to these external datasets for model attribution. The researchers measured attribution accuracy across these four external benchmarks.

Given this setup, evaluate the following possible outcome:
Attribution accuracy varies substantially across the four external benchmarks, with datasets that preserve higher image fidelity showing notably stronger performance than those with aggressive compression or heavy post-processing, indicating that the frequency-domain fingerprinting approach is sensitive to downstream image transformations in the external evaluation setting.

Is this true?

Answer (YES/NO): YES